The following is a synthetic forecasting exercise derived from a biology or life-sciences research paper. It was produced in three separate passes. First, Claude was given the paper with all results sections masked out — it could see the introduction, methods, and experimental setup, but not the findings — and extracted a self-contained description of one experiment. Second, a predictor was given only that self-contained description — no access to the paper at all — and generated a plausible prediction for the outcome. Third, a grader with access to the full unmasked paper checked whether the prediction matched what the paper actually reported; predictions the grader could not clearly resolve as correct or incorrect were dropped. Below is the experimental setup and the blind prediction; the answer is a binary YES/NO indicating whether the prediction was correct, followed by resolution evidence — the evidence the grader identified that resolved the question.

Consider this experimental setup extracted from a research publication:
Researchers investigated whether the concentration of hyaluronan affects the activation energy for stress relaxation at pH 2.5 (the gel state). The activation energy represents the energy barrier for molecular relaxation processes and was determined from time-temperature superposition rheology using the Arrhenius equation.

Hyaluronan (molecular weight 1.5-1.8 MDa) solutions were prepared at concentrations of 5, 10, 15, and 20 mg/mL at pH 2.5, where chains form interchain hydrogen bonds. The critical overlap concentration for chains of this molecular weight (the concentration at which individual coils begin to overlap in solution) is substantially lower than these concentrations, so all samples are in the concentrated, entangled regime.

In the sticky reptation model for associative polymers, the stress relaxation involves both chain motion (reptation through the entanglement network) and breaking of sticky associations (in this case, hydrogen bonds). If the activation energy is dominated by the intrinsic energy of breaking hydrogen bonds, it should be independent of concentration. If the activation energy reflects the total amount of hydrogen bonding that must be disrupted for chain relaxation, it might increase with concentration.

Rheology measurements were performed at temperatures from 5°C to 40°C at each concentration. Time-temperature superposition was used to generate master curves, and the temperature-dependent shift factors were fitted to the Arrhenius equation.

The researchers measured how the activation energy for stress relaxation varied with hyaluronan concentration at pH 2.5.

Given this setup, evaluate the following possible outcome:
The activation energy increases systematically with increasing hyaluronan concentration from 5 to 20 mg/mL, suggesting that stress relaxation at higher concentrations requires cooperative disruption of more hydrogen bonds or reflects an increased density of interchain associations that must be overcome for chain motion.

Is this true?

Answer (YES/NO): NO